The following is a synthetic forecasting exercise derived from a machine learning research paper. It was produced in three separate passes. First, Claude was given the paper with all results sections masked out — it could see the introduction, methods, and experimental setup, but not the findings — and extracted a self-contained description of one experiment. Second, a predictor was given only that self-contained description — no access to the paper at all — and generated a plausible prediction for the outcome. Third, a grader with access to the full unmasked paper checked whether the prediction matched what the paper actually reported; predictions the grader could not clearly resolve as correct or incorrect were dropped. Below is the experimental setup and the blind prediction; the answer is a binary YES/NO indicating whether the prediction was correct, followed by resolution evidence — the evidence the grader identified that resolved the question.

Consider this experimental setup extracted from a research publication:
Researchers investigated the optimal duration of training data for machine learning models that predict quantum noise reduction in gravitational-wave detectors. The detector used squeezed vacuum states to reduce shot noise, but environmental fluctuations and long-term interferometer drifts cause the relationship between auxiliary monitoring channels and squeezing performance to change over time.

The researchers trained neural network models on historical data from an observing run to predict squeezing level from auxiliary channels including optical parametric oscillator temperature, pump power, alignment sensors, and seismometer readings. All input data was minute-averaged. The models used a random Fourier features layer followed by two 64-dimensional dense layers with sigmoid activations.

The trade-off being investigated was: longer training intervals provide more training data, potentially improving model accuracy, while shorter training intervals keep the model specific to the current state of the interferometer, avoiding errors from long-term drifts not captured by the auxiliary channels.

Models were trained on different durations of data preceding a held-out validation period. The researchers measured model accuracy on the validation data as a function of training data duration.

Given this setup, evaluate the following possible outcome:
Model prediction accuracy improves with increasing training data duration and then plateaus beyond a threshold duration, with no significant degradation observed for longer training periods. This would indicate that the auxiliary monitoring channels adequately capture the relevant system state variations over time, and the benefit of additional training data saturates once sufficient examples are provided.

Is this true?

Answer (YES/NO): NO